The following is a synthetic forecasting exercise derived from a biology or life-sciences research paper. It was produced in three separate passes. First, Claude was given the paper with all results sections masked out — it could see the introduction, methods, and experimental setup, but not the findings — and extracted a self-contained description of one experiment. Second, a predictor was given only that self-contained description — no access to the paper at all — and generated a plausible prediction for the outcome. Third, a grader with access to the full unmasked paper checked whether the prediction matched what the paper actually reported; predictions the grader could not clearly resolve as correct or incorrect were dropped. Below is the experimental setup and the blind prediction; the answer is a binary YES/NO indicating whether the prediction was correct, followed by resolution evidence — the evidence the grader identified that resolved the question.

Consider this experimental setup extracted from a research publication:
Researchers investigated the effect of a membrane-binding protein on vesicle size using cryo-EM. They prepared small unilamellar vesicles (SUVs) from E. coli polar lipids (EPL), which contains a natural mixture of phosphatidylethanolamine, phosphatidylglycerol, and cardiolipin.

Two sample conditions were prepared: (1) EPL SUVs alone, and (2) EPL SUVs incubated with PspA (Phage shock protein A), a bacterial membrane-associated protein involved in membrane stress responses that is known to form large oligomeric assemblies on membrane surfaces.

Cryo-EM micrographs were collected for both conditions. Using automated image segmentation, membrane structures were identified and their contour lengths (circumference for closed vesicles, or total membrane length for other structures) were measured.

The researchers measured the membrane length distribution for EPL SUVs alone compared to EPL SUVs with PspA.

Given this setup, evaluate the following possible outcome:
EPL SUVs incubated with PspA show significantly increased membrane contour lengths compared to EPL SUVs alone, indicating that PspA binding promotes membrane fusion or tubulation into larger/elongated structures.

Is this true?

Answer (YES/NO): YES